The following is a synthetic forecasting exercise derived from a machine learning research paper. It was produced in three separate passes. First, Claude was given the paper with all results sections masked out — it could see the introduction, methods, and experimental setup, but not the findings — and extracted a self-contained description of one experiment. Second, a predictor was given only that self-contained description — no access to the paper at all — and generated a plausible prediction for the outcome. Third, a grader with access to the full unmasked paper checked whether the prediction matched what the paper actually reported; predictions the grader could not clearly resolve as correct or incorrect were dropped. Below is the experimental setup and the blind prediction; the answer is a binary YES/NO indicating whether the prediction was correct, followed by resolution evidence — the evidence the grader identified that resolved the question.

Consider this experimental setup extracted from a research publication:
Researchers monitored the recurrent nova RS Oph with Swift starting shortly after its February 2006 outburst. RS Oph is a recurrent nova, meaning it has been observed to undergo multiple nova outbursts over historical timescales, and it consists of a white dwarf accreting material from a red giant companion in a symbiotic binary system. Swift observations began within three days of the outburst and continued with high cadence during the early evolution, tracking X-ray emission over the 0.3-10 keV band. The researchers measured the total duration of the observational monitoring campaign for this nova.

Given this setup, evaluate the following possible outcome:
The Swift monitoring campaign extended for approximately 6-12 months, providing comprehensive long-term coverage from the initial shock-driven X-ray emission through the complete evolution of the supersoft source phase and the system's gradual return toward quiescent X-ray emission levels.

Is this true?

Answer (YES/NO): NO